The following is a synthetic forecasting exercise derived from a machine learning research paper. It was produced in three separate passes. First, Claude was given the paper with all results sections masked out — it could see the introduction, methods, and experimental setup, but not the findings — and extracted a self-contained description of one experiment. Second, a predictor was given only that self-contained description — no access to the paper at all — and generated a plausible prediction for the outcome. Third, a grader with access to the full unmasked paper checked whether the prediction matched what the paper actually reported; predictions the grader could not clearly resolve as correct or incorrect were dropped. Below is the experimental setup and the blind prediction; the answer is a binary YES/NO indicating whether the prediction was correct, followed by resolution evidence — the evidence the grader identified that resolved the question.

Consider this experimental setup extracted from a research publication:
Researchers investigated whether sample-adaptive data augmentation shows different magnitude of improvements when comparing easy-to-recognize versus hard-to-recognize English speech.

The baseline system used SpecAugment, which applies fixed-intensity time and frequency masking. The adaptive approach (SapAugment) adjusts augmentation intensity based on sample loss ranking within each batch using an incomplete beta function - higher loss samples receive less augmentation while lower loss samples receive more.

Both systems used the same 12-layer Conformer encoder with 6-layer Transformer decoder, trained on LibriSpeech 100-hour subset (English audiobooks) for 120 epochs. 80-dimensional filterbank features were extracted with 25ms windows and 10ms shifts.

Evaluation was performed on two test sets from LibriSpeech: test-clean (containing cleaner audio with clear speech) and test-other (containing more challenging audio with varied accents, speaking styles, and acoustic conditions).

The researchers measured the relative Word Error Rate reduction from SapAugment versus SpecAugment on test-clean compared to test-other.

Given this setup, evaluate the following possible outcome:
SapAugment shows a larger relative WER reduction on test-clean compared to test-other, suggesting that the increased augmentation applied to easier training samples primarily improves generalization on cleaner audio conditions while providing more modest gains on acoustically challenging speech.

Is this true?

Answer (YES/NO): NO